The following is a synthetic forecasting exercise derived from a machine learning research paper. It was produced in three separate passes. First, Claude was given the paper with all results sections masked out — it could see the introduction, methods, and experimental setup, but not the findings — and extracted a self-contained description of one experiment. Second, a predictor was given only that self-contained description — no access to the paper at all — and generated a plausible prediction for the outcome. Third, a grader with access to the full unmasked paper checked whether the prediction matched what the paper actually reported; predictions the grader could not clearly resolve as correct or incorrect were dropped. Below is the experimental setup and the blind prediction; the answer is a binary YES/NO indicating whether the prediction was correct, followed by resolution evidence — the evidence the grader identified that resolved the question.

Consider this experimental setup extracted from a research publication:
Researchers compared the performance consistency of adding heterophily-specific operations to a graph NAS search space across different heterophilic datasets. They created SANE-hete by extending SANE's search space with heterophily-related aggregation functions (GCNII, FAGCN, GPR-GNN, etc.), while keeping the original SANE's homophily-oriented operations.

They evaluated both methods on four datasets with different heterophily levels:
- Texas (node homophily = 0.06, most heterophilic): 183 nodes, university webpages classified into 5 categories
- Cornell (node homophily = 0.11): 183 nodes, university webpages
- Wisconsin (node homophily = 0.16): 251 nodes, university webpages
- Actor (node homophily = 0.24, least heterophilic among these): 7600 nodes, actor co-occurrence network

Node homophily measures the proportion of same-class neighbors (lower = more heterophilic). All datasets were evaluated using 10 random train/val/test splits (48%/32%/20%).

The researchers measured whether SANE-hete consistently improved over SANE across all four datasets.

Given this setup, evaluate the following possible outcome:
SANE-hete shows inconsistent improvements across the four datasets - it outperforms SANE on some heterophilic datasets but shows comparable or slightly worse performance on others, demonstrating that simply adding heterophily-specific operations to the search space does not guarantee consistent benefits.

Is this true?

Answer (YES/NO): YES